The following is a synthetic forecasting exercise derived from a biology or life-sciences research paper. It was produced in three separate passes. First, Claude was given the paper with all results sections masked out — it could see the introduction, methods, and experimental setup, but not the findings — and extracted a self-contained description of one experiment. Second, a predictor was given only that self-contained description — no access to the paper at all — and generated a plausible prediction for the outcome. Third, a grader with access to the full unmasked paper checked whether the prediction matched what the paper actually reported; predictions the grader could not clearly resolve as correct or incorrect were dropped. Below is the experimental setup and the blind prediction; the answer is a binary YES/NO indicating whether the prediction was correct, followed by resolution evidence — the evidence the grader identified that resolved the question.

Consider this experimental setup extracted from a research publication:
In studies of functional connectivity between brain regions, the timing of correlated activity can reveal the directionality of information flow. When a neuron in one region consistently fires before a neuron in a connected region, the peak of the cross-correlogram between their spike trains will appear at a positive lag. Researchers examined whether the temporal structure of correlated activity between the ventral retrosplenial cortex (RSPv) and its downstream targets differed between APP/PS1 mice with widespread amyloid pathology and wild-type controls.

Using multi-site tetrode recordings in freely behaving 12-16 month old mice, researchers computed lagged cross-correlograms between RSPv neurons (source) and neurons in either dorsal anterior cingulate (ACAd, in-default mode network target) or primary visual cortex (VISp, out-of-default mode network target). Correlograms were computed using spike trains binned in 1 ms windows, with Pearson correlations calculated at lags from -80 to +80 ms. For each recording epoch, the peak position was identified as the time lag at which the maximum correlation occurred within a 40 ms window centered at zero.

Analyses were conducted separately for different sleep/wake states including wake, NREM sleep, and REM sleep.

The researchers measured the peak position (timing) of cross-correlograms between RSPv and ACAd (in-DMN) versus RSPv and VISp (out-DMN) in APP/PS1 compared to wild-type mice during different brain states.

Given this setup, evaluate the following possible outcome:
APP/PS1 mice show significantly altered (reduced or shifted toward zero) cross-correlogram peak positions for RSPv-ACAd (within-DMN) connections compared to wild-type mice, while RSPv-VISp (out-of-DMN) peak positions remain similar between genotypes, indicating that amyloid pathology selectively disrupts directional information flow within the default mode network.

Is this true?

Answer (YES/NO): NO